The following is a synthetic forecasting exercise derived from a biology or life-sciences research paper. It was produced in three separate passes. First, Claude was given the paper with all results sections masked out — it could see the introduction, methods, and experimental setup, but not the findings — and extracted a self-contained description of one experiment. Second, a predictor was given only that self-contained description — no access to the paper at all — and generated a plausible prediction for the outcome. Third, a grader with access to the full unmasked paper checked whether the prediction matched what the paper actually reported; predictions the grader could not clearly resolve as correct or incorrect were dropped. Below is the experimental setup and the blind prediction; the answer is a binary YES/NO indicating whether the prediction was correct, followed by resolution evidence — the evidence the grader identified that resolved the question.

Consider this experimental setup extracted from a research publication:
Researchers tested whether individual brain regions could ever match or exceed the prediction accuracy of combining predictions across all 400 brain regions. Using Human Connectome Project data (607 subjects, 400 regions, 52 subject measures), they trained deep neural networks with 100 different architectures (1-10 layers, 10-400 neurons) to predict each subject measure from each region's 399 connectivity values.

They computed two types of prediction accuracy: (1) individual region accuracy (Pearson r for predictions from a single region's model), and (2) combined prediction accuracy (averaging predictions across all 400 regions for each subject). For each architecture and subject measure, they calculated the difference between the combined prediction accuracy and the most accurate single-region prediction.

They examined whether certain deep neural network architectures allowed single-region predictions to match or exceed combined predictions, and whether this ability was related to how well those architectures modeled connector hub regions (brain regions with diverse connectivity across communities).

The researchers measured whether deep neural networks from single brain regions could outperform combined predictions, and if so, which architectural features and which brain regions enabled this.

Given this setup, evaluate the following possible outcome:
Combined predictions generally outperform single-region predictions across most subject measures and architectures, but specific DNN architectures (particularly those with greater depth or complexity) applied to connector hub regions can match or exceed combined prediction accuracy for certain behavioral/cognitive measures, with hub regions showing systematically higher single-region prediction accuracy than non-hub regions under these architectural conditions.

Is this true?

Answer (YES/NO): NO